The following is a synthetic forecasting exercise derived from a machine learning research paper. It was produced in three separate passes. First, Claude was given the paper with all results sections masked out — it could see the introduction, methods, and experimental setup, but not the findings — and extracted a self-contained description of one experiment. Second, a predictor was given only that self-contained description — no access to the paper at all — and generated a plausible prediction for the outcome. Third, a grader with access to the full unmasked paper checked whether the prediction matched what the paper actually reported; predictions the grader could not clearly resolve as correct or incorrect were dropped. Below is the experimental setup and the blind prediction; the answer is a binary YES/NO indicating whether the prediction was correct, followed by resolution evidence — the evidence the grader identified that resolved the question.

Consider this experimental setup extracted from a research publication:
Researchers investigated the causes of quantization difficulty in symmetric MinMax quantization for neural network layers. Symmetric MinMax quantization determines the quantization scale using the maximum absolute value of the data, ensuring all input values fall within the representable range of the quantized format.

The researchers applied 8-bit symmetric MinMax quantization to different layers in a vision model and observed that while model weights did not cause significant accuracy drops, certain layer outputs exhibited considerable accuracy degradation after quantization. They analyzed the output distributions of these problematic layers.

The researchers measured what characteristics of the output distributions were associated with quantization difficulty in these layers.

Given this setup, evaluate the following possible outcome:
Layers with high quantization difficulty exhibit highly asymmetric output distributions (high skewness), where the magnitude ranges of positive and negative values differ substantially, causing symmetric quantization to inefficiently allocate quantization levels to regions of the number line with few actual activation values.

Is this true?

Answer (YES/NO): NO